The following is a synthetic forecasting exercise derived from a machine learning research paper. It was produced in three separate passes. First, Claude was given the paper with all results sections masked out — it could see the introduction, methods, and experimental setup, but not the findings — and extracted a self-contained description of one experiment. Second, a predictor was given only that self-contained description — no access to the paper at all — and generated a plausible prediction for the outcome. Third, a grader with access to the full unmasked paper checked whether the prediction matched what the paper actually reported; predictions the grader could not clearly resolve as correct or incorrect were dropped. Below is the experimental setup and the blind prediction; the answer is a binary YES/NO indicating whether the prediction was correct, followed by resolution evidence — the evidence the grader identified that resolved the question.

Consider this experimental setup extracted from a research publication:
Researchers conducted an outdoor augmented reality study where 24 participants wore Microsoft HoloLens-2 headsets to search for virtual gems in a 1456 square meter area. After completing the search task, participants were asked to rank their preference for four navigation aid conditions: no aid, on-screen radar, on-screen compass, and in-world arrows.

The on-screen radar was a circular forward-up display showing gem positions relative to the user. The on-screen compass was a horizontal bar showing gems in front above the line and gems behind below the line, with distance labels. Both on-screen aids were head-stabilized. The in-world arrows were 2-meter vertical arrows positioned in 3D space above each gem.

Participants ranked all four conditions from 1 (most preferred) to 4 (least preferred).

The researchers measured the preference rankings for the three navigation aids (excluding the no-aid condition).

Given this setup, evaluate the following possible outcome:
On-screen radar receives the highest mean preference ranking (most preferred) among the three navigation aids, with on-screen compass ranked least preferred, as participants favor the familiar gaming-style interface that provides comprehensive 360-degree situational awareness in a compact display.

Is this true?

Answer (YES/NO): NO